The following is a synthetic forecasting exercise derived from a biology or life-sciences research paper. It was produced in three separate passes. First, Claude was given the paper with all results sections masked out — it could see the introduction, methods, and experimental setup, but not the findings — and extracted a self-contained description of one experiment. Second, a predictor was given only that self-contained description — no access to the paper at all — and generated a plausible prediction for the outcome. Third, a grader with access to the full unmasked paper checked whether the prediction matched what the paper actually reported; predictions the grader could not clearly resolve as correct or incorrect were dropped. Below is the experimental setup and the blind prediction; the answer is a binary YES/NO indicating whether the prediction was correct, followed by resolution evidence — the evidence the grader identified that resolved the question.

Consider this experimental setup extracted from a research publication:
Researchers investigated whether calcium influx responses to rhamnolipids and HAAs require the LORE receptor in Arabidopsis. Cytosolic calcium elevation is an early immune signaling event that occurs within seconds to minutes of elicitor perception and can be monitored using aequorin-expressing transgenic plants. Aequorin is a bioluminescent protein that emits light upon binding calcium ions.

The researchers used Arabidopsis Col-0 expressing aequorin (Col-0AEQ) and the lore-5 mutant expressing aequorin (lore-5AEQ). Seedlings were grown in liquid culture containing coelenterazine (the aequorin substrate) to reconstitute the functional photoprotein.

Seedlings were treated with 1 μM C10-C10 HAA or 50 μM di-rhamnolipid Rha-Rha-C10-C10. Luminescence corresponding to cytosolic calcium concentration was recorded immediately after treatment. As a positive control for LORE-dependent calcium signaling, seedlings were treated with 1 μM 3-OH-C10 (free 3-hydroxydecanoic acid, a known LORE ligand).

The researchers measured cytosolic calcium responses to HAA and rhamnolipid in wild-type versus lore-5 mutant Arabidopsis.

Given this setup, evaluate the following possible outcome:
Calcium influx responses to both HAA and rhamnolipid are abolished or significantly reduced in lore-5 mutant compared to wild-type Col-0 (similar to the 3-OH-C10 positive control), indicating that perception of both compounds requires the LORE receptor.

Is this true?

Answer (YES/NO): NO